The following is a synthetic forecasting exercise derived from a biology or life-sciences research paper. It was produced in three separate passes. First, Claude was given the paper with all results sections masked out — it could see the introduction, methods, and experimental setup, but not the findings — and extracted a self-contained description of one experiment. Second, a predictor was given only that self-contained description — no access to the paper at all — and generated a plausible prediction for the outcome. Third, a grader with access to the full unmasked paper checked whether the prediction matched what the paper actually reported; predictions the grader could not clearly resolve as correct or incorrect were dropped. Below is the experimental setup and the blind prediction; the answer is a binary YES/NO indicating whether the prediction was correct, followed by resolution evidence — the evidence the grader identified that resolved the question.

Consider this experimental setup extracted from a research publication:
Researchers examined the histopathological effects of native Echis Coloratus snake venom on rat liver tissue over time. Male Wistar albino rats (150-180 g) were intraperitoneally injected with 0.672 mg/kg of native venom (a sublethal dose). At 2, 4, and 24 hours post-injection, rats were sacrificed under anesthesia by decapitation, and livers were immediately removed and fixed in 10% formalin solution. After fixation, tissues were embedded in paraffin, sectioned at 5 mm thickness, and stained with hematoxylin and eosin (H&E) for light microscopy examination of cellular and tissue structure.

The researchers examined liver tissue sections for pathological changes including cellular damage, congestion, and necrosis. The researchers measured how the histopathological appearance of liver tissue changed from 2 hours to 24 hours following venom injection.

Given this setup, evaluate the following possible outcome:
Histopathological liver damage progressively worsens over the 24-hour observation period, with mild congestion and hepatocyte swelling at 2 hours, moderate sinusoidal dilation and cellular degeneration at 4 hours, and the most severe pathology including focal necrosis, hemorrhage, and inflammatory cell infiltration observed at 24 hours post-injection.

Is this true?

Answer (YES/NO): NO